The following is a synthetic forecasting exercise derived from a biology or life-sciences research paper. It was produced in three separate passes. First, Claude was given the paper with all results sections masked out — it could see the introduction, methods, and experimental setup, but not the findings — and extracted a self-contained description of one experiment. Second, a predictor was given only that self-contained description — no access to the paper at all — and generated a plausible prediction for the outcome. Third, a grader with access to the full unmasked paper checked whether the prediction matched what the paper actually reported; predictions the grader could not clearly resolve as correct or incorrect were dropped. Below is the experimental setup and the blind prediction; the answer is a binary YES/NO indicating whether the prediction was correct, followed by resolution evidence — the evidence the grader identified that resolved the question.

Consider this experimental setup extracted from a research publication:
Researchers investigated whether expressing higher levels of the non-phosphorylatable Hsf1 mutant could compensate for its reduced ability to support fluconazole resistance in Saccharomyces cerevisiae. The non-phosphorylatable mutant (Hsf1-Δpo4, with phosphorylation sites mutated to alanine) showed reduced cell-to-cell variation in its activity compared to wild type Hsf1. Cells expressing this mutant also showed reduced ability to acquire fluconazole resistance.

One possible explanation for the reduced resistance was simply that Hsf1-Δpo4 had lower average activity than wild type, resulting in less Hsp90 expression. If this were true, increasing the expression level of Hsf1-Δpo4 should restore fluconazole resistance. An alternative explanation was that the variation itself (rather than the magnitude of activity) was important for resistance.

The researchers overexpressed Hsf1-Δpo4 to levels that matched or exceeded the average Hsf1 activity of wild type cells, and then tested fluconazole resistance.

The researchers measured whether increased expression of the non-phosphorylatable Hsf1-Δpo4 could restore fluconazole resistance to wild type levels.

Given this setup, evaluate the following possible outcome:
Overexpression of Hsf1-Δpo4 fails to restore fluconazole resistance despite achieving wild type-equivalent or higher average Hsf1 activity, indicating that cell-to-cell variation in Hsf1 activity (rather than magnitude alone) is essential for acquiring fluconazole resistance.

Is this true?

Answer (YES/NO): YES